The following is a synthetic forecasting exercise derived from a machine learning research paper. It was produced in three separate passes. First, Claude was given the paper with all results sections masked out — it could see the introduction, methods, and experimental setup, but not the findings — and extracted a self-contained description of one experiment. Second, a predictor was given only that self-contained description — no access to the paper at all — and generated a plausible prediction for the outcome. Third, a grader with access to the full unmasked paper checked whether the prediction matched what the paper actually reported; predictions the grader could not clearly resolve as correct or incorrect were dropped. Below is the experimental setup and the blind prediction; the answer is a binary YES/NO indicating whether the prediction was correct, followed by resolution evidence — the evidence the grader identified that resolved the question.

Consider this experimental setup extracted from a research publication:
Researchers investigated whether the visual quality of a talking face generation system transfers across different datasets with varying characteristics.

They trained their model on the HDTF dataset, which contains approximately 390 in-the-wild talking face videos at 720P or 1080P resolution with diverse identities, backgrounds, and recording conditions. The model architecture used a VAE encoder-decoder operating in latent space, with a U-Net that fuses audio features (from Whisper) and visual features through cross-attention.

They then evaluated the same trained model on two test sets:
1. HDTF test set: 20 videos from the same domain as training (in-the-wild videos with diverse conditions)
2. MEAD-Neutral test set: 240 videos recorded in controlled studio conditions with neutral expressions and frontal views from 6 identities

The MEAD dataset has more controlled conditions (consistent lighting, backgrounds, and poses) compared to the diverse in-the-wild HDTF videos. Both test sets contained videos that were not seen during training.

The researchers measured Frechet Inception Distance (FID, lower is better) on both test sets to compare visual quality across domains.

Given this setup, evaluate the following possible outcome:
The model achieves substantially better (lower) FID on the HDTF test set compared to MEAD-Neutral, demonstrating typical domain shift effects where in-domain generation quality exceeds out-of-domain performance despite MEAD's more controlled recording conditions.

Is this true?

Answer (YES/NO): YES